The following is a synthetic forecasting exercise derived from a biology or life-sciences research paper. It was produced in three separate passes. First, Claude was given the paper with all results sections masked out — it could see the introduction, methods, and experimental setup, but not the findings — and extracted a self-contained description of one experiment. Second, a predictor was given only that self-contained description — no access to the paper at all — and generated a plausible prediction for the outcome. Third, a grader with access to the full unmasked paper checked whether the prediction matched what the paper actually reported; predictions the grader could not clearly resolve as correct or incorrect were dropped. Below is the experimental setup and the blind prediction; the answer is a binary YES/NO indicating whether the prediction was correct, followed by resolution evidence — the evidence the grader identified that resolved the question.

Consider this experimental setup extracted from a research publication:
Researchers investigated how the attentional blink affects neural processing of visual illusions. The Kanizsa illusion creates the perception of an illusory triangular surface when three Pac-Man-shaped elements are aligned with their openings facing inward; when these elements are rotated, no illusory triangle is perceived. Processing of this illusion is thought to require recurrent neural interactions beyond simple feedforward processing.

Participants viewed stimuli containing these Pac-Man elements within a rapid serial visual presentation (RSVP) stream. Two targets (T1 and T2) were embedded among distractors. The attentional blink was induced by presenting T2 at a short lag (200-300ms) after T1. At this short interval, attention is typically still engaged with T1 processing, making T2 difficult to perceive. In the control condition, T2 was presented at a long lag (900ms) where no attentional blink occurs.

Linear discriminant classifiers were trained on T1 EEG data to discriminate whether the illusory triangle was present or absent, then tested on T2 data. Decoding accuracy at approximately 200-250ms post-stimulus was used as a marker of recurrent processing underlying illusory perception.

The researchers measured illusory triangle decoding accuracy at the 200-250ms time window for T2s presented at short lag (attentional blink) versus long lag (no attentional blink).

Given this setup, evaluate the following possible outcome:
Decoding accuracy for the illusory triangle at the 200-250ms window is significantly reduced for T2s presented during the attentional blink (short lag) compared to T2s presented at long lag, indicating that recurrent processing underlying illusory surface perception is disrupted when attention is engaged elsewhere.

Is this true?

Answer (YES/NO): YES